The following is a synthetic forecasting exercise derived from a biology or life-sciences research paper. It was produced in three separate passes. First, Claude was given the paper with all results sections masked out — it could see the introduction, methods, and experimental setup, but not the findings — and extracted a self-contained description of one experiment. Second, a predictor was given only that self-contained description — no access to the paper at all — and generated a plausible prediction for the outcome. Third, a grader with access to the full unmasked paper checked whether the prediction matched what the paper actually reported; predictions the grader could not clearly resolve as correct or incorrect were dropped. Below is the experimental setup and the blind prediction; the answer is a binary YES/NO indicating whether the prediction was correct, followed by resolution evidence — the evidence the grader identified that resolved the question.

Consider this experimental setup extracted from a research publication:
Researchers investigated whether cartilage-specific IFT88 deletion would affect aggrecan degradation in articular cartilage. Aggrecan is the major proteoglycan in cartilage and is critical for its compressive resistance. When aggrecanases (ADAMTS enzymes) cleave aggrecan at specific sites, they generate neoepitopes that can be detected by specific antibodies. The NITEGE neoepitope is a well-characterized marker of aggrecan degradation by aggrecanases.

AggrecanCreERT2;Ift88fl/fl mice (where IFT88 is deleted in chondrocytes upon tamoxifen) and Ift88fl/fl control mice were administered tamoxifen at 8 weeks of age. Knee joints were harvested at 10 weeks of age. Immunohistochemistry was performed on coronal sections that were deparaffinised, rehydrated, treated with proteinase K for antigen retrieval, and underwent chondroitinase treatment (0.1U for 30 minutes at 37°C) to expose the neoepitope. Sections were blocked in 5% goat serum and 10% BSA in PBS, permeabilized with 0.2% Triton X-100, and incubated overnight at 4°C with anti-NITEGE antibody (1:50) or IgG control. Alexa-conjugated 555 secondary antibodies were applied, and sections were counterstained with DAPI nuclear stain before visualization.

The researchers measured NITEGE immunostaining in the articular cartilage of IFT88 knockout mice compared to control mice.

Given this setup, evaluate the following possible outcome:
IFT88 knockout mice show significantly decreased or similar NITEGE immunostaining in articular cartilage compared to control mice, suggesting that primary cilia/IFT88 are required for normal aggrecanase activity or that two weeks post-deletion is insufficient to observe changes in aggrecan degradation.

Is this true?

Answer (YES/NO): YES